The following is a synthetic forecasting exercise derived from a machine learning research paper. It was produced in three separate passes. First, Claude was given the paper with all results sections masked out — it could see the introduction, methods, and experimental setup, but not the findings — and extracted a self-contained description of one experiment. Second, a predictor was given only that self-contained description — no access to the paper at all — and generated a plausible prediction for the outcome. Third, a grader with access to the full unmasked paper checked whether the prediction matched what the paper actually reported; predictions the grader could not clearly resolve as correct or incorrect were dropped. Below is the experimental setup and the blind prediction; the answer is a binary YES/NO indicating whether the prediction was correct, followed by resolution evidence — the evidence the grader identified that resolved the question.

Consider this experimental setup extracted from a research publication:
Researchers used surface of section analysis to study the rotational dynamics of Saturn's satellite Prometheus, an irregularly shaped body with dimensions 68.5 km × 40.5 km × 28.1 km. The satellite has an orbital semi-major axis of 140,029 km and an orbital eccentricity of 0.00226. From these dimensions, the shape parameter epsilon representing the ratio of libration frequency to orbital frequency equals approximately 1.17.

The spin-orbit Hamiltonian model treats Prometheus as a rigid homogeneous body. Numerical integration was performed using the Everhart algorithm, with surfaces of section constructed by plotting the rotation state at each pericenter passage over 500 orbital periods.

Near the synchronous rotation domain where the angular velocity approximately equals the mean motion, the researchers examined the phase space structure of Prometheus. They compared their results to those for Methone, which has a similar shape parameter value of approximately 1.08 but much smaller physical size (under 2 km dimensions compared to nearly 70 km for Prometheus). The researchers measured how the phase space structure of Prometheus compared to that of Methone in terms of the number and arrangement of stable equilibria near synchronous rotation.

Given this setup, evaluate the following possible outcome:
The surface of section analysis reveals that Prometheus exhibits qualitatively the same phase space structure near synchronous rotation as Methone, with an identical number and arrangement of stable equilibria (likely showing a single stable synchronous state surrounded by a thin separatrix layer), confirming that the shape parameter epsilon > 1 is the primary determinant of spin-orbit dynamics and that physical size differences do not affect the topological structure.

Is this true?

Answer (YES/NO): NO